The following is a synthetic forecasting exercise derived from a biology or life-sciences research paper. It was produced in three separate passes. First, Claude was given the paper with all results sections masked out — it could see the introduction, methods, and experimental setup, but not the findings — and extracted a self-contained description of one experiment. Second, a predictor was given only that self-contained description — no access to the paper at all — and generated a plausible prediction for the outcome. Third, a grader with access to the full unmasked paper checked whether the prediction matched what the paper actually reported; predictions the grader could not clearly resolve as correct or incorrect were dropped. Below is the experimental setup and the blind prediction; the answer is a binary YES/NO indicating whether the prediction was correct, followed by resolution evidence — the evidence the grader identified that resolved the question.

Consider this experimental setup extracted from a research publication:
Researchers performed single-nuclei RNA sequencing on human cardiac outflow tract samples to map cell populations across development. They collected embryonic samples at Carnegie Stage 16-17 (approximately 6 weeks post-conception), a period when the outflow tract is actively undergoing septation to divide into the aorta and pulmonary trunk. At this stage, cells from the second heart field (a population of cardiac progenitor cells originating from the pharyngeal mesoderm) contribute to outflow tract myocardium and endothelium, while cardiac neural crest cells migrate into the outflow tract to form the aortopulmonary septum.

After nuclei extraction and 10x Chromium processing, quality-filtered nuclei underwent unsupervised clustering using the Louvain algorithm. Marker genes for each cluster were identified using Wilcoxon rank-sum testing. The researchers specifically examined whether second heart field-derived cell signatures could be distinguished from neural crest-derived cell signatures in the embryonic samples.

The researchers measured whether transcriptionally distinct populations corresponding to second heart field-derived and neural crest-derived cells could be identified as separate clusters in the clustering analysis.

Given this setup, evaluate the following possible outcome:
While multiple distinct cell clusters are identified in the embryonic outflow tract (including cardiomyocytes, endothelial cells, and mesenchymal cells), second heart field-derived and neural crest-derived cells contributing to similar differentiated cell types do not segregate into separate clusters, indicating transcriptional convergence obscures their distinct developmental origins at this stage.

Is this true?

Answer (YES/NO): YES